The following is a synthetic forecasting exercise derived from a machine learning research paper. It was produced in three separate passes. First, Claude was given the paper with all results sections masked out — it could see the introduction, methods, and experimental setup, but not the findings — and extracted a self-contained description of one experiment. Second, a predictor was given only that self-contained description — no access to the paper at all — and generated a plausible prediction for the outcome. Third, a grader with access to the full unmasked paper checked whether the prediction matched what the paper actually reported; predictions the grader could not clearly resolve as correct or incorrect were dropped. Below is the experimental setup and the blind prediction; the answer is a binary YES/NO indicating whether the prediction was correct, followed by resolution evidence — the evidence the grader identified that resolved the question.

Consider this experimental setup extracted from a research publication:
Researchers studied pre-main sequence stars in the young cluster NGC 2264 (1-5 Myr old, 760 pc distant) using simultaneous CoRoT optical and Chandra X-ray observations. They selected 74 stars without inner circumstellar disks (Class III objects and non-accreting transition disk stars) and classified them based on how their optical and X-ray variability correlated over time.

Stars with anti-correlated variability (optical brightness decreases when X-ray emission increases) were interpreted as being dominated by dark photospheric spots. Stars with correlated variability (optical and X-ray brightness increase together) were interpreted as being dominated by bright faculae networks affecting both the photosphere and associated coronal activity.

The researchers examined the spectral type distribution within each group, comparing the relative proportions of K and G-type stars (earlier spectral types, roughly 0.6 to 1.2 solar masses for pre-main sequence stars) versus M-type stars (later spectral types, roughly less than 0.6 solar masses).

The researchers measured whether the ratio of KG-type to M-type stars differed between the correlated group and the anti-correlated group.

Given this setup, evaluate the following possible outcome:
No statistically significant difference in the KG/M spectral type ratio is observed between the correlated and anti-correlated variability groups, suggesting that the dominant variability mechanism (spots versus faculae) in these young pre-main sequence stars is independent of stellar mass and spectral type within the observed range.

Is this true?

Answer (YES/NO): NO